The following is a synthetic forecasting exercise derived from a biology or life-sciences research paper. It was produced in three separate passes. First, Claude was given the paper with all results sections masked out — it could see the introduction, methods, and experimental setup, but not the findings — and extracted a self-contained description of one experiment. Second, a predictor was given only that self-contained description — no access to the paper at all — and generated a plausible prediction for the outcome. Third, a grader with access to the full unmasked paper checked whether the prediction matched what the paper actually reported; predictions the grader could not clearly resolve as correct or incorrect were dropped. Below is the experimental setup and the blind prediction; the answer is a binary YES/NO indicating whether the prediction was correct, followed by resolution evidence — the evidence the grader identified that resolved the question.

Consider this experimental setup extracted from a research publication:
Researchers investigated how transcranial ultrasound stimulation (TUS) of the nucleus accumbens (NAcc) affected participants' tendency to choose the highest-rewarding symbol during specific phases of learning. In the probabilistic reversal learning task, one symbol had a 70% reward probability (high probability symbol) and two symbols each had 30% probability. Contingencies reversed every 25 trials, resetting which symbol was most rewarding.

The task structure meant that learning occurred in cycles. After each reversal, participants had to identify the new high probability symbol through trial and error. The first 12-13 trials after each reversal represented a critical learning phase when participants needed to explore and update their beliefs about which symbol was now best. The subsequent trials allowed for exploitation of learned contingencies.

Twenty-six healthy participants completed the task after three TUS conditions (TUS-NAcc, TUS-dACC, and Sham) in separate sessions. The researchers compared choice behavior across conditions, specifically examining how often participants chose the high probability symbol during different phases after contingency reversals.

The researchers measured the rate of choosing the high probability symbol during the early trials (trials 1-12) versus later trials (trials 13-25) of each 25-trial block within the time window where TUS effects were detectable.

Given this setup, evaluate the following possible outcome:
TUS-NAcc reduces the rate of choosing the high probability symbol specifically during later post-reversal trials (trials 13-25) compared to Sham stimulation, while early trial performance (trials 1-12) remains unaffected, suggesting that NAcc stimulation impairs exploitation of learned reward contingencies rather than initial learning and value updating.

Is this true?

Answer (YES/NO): NO